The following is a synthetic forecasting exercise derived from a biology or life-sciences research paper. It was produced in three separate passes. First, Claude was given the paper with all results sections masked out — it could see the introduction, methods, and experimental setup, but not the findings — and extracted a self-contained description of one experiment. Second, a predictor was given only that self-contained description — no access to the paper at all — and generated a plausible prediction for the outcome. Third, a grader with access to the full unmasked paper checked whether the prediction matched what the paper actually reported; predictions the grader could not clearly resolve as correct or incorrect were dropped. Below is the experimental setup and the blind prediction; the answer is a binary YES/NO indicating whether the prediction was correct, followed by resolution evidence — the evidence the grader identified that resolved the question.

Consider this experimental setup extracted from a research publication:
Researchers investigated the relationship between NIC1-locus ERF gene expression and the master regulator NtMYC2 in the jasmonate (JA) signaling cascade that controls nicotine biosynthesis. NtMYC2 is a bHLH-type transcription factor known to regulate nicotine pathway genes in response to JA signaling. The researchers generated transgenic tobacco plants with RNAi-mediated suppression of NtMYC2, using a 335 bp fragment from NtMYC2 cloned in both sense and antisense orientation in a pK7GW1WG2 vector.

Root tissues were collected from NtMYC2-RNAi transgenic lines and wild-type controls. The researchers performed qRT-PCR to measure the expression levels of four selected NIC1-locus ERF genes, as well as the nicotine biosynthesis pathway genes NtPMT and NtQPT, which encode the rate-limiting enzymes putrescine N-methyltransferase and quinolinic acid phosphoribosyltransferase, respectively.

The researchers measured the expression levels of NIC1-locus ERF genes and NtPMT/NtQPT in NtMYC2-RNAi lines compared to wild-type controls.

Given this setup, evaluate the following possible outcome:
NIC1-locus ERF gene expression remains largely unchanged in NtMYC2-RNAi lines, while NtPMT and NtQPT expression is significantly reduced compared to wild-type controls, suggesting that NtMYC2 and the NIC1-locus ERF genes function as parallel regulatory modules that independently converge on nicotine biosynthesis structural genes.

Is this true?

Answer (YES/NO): NO